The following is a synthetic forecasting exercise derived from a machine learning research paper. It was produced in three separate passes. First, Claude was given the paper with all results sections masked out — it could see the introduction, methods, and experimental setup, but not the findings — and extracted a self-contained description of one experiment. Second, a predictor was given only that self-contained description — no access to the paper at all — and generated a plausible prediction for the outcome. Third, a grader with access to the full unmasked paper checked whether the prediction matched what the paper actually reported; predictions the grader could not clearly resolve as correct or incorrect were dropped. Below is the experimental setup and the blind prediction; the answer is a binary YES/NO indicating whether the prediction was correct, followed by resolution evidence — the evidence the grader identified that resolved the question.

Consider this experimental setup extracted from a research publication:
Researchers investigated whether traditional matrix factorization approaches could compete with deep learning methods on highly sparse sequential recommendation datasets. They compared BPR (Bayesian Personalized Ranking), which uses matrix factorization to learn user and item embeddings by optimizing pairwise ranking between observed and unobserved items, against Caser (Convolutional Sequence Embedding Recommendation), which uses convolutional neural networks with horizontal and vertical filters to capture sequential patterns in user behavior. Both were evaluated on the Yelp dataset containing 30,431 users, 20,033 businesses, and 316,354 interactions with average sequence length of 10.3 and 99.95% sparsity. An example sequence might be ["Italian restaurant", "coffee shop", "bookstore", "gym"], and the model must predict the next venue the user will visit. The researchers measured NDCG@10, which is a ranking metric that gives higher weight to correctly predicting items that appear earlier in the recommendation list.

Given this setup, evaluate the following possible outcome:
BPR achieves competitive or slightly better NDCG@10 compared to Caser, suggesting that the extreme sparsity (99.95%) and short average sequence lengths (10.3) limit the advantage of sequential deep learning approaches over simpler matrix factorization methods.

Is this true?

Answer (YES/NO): YES